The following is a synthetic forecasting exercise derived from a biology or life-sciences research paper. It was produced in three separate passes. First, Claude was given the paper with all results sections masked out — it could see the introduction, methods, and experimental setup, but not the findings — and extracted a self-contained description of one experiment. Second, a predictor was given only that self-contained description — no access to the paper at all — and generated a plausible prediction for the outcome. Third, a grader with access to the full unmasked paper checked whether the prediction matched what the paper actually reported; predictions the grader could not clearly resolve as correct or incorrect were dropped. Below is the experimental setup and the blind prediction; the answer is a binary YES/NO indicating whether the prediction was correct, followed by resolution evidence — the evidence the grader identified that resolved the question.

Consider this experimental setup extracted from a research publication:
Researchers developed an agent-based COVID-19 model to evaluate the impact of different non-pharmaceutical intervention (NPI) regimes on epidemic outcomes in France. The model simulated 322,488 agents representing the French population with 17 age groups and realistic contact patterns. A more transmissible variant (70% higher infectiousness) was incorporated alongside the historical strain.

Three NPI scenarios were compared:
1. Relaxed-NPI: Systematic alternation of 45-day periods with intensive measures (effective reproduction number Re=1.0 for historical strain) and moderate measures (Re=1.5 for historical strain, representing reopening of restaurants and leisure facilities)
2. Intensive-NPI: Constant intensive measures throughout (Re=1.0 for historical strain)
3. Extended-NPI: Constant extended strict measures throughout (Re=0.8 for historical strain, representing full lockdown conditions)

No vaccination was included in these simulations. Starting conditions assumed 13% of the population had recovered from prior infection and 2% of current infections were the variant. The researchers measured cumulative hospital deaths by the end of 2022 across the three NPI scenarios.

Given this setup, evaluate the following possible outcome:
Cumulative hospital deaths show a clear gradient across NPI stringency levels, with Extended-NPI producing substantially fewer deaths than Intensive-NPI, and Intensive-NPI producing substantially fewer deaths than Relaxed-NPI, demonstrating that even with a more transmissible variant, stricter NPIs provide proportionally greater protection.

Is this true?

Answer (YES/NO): YES